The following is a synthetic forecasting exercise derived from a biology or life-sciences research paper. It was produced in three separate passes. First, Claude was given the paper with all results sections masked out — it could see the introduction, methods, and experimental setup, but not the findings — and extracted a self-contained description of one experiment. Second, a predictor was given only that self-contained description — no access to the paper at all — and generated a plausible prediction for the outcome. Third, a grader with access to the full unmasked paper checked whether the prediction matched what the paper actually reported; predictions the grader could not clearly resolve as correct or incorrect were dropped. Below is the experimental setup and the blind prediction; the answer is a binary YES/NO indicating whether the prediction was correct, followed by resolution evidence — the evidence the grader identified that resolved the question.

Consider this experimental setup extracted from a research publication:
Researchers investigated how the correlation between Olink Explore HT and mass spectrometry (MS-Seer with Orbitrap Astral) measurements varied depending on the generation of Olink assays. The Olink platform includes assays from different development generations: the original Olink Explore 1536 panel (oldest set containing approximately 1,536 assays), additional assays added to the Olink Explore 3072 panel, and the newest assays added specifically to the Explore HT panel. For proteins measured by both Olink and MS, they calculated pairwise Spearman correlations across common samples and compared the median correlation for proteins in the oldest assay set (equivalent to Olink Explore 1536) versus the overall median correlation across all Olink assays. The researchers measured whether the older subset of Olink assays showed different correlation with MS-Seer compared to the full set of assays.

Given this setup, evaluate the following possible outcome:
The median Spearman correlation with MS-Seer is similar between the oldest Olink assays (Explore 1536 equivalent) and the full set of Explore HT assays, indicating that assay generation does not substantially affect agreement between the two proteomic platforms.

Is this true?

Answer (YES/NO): NO